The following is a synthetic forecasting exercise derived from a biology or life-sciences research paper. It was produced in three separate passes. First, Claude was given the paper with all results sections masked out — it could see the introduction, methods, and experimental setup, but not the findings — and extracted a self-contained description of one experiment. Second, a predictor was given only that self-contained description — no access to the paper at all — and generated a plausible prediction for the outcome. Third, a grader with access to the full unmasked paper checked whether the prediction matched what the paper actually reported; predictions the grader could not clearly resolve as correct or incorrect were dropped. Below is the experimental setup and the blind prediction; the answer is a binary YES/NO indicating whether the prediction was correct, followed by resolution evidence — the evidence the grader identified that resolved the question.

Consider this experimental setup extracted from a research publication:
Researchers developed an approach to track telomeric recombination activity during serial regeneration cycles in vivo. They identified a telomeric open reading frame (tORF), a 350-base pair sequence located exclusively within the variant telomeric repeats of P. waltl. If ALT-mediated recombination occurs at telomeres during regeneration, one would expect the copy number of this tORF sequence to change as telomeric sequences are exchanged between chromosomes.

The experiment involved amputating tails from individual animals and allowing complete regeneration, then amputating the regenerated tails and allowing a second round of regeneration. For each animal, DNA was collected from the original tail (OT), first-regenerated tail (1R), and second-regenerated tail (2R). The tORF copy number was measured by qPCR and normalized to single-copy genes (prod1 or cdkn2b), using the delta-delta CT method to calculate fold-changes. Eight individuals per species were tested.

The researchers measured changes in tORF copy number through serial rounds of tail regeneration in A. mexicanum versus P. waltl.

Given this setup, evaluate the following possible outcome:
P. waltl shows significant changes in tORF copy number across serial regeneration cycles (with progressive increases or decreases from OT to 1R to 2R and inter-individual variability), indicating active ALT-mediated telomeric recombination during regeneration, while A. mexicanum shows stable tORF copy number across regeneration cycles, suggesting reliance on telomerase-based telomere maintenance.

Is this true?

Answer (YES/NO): YES